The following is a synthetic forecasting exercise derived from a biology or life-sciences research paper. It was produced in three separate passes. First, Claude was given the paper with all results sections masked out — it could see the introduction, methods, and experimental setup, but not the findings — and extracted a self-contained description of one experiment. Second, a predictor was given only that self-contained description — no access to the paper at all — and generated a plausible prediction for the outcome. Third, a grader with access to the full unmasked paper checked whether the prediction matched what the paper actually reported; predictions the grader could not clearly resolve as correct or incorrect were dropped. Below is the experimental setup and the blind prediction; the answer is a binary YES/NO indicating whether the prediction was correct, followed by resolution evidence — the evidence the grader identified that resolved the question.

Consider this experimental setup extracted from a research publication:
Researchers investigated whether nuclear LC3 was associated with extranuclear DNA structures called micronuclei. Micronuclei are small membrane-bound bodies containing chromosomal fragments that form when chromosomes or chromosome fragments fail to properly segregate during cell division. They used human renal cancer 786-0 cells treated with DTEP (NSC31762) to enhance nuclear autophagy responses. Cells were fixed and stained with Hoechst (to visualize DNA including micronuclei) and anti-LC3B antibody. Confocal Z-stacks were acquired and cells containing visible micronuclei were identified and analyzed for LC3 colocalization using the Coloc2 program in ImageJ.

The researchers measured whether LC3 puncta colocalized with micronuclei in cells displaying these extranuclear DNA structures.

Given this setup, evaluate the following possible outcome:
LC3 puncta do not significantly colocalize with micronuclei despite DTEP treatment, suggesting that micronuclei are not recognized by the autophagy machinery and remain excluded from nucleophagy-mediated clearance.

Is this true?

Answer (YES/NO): NO